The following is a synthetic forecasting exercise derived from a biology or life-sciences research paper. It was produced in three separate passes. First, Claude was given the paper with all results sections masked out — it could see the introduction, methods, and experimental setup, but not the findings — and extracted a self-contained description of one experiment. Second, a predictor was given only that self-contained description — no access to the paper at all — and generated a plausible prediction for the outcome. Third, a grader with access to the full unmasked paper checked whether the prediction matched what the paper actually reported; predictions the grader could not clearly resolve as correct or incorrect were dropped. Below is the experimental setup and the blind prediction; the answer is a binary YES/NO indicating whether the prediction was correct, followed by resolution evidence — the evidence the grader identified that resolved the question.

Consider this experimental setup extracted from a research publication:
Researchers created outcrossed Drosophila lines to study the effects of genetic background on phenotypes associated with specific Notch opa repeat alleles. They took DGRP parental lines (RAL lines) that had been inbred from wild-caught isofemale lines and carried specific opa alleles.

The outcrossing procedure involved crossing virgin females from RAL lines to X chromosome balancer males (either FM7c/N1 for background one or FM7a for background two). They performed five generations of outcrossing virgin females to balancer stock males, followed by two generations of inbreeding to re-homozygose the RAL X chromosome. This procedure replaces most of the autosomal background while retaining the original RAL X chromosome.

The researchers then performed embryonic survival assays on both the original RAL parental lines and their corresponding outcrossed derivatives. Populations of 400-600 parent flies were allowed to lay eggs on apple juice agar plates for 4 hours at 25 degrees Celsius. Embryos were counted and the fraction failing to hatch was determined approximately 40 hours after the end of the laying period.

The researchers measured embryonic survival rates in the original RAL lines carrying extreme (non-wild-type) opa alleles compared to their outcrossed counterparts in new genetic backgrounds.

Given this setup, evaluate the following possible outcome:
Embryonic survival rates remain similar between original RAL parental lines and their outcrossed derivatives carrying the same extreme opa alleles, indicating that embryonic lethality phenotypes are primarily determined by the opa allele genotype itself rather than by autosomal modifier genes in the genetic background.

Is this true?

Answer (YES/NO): NO